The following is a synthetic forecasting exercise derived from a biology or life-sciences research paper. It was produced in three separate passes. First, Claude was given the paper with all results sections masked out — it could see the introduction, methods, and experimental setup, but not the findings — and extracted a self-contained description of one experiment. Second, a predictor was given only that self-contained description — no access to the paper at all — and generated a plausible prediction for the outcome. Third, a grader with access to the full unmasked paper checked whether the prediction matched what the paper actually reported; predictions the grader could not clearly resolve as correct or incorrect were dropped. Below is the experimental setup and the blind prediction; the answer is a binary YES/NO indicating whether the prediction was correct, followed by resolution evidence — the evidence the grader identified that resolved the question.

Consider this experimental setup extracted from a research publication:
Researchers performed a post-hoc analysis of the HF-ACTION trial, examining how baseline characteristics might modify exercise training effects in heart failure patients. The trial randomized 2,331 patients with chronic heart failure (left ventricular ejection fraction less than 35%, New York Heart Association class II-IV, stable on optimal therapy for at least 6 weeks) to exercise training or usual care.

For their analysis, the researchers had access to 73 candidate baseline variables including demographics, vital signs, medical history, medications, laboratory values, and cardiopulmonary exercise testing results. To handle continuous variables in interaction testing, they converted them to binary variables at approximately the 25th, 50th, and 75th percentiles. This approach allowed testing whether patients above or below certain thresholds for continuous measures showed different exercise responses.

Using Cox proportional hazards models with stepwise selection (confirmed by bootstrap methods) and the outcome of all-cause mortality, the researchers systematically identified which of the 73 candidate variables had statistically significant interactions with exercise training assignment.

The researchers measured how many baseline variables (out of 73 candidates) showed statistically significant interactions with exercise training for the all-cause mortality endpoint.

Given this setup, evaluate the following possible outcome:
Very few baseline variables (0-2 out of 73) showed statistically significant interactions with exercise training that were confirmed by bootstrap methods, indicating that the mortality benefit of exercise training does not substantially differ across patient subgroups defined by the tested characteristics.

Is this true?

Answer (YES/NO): NO